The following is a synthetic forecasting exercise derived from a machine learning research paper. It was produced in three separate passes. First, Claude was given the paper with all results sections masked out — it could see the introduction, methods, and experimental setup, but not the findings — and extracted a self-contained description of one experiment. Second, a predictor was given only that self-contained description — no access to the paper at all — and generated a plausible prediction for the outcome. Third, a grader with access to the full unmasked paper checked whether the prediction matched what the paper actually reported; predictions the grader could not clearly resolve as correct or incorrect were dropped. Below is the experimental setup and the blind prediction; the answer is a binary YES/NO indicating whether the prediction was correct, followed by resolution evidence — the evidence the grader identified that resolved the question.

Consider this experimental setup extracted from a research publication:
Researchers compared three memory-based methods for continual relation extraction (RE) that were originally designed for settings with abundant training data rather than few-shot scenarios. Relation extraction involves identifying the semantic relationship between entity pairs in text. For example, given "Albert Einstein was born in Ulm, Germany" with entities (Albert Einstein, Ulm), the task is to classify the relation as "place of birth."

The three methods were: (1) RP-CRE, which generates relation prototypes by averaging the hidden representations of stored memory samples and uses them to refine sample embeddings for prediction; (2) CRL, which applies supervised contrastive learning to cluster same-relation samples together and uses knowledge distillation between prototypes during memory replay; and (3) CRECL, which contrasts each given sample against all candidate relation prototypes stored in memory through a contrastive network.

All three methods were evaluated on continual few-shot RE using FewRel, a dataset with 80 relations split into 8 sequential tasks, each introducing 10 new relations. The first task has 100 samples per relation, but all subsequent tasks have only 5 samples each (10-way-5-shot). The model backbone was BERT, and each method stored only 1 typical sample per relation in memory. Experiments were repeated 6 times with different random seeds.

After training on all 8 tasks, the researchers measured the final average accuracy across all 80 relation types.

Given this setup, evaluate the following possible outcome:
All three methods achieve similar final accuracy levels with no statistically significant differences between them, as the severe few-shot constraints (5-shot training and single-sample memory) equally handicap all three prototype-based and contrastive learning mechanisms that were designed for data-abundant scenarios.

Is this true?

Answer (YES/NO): YES